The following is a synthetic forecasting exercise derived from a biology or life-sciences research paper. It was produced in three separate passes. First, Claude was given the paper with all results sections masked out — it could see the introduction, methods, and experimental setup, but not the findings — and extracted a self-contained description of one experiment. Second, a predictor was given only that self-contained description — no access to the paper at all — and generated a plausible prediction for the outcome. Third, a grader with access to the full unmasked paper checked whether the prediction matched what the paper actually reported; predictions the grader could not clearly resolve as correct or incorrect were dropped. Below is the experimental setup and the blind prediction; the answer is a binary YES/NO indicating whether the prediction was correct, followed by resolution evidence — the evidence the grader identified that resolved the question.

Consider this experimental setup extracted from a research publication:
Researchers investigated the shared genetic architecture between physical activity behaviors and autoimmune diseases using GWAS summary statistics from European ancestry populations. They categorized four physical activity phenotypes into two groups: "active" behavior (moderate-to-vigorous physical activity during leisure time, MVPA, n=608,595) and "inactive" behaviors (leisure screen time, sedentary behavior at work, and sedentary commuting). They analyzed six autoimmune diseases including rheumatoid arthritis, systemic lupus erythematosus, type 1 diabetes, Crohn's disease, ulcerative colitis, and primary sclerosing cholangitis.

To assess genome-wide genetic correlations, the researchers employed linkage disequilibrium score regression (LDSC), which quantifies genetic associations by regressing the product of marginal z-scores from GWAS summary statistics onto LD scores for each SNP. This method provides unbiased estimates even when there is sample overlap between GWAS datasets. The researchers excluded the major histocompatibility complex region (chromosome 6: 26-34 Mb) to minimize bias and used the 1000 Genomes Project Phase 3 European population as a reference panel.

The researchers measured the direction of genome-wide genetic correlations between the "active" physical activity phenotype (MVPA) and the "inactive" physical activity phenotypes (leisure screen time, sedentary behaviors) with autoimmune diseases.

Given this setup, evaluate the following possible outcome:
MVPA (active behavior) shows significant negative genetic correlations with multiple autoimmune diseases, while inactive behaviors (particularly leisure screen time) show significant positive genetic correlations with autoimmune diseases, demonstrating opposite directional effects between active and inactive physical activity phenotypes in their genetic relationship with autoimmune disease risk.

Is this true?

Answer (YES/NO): YES